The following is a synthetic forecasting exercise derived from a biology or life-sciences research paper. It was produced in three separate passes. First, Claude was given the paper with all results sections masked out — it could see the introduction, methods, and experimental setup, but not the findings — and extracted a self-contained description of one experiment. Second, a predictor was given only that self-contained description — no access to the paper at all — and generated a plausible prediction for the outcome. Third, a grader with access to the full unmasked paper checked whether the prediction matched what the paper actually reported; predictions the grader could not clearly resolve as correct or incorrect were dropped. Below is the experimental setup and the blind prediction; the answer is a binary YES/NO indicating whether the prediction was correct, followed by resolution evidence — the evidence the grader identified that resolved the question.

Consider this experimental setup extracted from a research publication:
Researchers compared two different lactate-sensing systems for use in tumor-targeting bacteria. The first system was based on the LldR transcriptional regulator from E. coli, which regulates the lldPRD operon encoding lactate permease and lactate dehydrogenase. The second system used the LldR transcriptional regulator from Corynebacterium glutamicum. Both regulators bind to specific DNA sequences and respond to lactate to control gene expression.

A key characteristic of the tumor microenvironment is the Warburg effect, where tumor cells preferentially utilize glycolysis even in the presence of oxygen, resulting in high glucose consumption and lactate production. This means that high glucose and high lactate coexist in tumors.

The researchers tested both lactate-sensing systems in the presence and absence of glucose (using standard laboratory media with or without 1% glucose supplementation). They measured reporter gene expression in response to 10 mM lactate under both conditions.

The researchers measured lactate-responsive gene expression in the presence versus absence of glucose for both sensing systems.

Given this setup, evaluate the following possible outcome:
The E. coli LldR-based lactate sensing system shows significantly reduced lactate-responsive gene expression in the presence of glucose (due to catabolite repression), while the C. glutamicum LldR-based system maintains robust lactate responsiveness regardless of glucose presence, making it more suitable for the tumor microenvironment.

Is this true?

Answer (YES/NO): YES